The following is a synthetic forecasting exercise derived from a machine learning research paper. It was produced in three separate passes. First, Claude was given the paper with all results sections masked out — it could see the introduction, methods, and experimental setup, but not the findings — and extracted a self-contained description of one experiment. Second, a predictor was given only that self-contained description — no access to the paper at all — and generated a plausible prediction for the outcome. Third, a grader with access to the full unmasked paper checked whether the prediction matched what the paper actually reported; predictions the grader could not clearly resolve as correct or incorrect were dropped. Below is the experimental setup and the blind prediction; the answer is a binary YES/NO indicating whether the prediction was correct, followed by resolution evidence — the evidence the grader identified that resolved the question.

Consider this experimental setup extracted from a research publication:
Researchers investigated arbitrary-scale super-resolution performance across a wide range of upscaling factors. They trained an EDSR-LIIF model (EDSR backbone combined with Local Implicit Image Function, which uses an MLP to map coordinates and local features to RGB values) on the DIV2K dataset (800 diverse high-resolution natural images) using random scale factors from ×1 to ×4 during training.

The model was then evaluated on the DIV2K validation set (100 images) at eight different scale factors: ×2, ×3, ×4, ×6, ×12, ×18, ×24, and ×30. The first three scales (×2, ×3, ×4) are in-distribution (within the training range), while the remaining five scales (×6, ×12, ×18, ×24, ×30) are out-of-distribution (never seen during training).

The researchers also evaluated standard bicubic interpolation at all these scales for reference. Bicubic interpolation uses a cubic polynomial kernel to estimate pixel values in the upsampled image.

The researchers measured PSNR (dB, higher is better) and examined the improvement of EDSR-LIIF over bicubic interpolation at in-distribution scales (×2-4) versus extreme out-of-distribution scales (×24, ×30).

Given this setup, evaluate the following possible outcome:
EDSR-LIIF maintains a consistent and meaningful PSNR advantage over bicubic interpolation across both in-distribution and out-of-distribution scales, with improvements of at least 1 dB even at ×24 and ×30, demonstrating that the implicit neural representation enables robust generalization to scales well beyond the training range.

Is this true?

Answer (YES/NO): NO